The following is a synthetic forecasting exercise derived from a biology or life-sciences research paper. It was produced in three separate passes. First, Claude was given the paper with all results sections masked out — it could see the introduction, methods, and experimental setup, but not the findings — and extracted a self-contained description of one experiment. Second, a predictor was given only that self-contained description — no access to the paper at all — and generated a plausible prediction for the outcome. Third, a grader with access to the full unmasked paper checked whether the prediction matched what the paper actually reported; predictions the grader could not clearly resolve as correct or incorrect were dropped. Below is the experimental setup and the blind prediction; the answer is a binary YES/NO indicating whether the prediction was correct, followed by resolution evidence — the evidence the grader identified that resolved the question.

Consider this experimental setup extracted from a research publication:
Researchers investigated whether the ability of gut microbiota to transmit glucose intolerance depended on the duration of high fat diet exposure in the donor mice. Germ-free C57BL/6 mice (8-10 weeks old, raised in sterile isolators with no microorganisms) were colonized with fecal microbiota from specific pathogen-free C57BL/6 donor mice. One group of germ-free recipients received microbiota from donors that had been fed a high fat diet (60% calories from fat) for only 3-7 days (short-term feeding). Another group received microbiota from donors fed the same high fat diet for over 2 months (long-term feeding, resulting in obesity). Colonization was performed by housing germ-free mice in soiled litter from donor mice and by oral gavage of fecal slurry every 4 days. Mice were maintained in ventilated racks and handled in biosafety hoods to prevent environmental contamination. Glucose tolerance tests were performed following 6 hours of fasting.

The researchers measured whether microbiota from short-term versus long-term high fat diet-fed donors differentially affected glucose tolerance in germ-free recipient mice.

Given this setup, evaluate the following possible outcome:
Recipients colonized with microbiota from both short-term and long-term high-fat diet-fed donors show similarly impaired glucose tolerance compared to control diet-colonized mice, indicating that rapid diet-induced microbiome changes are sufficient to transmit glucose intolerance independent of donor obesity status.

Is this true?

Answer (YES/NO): NO